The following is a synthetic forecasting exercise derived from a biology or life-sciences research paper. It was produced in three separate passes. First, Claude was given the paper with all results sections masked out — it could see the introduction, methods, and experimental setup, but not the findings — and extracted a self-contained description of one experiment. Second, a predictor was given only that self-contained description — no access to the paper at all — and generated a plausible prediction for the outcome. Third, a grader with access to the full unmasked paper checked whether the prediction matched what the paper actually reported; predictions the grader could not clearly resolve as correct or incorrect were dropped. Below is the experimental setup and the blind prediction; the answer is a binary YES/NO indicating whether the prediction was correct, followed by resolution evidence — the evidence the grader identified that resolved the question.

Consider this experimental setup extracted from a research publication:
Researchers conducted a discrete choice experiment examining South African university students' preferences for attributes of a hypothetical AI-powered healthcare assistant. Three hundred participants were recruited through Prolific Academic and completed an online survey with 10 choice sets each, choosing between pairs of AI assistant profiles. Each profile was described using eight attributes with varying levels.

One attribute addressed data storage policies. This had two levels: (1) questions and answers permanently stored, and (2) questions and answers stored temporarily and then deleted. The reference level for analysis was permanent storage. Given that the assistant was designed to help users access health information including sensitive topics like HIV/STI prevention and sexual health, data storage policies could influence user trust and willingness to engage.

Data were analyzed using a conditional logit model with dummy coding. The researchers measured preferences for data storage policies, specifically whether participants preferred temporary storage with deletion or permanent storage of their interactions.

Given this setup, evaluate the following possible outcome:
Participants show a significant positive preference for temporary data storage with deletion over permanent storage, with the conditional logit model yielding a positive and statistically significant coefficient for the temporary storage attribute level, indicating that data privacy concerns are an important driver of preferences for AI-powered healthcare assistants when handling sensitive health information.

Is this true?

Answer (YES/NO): YES